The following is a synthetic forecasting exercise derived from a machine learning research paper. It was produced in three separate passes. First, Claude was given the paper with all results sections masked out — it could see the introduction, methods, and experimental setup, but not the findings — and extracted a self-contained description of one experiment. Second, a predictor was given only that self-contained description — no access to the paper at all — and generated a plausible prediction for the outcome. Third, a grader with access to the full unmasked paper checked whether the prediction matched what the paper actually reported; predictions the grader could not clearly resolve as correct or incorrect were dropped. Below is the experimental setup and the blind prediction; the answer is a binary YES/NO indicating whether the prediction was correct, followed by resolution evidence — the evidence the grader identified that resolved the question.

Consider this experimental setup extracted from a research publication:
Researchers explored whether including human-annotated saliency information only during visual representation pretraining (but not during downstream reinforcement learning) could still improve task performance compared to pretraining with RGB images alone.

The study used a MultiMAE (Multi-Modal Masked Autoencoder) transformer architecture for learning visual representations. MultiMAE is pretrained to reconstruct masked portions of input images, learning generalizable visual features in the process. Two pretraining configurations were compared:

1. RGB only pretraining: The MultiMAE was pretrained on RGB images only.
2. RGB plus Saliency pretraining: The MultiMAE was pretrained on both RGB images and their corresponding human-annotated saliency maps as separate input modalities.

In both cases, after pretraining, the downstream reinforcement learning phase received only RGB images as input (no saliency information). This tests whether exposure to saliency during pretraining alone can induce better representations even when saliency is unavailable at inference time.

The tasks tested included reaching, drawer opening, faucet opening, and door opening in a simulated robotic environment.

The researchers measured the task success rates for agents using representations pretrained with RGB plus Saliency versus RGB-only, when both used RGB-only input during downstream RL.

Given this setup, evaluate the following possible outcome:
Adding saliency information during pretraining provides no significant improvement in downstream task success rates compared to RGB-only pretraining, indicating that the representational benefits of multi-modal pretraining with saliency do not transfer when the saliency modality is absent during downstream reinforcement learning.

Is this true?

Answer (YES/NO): NO